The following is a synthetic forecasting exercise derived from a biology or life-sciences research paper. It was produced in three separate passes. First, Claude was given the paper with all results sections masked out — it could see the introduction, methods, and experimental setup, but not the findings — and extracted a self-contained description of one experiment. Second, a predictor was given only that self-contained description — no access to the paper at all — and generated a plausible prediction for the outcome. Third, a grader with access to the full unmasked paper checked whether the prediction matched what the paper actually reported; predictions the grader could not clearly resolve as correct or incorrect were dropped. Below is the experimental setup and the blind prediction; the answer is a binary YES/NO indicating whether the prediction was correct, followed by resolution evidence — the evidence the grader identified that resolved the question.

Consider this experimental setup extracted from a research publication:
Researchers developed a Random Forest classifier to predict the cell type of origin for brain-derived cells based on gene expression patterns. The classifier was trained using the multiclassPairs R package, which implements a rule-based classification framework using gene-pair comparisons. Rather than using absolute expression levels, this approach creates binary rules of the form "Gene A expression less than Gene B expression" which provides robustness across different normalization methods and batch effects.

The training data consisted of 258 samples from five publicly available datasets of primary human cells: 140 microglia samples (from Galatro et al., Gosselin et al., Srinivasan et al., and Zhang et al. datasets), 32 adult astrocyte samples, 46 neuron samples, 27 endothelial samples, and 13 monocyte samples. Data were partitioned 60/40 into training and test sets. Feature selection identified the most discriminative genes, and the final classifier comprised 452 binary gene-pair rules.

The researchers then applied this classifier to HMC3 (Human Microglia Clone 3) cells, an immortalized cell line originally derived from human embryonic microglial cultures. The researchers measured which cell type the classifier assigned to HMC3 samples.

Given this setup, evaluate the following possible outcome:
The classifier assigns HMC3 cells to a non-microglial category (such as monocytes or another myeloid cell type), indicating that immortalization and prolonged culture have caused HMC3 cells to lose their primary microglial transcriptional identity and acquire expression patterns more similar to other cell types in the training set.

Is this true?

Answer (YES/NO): NO